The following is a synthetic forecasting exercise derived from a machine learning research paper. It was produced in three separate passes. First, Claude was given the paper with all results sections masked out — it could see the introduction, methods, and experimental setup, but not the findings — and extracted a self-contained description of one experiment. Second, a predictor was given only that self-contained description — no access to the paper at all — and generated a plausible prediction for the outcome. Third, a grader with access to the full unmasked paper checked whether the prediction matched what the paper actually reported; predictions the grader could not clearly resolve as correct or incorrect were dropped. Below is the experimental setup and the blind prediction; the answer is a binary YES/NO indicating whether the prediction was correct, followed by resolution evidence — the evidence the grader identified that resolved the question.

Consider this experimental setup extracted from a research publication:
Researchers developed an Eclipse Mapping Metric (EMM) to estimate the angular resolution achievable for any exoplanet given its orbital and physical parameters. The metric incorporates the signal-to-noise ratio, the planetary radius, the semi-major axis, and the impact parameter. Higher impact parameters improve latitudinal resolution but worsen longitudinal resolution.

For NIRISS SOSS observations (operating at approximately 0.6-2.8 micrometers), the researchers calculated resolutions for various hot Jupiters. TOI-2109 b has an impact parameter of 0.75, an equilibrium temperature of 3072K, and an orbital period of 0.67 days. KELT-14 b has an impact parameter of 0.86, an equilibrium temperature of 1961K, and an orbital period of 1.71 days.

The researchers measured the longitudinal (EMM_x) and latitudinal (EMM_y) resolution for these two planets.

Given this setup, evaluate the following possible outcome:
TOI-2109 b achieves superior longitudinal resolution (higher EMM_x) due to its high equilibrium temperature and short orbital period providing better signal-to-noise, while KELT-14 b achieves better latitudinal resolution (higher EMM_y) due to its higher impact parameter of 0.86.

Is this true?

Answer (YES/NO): NO